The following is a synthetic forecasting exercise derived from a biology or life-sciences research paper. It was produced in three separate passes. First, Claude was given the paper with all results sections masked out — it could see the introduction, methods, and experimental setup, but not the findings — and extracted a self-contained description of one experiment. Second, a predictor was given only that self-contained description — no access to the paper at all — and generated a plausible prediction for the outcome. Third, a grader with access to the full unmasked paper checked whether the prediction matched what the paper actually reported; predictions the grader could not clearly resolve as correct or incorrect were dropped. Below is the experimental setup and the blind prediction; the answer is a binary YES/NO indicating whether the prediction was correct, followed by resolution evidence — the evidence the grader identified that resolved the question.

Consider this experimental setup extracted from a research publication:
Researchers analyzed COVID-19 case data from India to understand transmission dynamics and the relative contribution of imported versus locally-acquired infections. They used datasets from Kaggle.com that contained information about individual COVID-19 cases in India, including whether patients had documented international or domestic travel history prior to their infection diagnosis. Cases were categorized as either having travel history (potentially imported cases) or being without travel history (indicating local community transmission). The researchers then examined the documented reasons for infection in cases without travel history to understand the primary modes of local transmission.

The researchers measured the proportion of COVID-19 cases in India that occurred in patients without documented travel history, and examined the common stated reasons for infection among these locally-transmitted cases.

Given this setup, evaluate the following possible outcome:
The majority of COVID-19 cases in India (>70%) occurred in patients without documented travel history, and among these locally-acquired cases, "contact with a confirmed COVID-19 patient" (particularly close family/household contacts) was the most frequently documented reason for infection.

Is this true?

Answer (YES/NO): NO